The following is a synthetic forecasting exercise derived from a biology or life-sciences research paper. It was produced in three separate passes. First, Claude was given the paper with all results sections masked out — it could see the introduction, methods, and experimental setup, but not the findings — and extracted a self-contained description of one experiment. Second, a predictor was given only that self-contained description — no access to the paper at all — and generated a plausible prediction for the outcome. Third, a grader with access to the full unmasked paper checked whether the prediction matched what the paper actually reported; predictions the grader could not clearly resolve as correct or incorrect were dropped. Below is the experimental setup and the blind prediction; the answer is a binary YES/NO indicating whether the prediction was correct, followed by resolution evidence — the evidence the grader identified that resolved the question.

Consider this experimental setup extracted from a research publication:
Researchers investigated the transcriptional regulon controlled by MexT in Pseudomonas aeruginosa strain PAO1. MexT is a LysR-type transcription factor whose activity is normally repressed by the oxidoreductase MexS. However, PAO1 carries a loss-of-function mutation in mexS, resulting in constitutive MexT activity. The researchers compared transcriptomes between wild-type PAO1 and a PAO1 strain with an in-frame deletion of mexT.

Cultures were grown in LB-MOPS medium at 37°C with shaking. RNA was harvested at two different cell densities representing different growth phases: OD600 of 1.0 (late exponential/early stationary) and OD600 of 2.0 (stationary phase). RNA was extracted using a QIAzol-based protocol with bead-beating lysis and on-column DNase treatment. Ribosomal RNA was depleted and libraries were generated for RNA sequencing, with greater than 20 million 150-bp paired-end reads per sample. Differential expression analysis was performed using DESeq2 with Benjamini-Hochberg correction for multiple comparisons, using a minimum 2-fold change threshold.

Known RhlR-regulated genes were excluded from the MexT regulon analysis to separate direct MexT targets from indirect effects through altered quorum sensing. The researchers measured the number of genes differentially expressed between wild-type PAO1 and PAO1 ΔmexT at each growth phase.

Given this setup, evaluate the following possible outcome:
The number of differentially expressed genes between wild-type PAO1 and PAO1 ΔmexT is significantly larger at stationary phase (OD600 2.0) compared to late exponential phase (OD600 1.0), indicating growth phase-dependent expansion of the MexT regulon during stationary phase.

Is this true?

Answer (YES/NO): YES